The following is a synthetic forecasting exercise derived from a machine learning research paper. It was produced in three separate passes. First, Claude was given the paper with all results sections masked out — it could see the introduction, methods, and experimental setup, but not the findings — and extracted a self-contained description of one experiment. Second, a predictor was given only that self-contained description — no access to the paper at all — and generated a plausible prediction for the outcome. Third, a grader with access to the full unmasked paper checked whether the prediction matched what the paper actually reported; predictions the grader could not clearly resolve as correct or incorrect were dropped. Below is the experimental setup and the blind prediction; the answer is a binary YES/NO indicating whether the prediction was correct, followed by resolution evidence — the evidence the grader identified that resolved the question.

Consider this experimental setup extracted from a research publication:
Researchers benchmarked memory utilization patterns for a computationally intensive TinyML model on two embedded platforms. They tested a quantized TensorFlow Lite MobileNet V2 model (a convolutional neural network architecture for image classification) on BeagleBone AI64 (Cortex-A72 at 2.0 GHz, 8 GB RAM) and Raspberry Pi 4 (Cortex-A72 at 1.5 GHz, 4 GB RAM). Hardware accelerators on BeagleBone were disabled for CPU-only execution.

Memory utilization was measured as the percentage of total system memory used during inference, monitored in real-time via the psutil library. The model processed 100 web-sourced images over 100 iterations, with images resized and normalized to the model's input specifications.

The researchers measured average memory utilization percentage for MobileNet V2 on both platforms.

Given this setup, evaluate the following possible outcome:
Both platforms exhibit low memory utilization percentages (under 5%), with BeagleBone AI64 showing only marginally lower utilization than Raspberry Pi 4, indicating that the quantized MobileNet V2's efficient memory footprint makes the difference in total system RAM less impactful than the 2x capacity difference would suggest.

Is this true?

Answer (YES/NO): NO